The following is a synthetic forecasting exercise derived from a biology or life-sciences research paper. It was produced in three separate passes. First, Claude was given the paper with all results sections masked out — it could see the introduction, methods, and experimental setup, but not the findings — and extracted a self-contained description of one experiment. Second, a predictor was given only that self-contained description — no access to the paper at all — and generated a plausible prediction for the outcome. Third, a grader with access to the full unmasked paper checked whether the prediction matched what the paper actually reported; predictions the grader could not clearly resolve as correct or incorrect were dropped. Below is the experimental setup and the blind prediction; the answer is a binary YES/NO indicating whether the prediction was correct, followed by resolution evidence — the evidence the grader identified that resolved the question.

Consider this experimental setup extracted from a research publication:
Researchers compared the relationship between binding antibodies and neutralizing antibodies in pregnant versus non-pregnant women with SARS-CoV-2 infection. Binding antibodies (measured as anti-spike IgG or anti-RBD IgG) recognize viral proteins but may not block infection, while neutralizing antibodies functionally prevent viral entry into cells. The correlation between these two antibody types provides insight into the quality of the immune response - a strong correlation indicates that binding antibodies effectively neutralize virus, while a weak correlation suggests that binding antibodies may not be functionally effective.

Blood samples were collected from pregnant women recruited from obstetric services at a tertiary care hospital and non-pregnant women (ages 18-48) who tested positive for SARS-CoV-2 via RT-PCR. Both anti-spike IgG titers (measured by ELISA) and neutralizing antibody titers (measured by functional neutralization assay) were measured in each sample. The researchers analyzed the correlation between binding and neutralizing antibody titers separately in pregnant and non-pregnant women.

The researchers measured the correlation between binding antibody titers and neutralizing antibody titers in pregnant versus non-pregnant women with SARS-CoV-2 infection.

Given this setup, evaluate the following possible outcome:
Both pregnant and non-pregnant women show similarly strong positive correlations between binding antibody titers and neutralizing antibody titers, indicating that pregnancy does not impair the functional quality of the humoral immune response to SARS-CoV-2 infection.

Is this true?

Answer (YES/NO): NO